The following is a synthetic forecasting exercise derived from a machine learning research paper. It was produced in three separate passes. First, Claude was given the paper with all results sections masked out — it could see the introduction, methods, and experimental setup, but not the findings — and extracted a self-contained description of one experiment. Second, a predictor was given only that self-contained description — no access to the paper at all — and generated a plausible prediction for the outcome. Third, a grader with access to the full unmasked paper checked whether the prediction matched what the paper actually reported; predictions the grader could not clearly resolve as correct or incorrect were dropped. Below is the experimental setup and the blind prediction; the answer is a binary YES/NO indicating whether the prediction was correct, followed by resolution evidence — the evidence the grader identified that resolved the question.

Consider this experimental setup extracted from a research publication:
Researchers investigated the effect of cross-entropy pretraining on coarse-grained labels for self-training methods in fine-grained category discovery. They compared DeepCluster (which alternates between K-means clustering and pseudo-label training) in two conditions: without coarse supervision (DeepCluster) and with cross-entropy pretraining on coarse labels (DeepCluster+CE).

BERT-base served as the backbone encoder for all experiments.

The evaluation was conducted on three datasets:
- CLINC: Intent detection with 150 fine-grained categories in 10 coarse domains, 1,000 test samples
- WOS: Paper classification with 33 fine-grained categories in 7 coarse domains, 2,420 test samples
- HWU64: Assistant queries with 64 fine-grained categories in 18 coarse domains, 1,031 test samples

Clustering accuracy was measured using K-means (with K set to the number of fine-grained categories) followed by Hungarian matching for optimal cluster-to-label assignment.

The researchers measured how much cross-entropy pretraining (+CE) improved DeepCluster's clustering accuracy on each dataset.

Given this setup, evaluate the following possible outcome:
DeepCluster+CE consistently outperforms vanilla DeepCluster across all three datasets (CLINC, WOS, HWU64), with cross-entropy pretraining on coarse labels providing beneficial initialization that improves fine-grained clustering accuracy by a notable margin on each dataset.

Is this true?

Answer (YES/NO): YES